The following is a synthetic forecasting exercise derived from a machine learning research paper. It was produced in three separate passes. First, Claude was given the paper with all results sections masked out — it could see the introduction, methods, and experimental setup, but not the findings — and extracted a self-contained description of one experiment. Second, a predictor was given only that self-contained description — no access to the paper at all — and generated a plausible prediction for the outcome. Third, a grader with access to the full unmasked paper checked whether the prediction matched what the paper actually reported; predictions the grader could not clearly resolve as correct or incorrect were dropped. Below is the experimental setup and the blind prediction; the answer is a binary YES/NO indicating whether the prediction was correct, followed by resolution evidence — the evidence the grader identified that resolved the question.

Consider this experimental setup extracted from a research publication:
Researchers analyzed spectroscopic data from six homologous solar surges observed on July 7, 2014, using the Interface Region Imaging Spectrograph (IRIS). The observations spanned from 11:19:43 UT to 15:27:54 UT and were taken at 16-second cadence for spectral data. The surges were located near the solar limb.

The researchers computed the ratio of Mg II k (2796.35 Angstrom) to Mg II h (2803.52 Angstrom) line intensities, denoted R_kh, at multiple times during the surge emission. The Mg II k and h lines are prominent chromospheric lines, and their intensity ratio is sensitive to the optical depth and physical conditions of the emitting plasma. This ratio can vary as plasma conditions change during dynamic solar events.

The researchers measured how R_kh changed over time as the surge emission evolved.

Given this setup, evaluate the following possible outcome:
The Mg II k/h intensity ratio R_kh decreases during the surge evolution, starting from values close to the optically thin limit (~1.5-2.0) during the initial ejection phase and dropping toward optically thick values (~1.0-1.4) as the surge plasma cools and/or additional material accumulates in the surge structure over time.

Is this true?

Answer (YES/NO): NO